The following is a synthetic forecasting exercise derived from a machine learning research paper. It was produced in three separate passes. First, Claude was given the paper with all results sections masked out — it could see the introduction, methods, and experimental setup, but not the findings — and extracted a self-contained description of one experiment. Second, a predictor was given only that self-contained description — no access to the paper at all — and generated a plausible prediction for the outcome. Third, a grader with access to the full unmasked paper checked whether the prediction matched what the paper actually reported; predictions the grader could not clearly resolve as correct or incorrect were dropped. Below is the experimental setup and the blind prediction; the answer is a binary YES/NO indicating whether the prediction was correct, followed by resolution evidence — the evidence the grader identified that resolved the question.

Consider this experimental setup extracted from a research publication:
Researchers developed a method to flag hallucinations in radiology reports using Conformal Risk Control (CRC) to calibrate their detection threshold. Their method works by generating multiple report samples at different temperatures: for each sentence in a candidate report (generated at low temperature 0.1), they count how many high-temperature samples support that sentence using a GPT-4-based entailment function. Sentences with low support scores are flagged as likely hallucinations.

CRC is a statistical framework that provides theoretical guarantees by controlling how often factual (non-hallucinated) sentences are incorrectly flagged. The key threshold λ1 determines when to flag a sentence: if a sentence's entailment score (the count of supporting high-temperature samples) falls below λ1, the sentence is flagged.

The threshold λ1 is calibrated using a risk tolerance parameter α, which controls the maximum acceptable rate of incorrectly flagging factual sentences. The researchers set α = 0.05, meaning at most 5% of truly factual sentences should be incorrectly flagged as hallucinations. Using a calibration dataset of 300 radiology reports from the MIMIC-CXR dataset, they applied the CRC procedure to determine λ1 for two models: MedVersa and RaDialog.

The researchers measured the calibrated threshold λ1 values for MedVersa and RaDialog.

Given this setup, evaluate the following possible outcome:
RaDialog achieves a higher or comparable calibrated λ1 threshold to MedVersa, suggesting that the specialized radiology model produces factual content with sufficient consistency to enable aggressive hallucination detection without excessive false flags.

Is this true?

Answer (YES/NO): NO